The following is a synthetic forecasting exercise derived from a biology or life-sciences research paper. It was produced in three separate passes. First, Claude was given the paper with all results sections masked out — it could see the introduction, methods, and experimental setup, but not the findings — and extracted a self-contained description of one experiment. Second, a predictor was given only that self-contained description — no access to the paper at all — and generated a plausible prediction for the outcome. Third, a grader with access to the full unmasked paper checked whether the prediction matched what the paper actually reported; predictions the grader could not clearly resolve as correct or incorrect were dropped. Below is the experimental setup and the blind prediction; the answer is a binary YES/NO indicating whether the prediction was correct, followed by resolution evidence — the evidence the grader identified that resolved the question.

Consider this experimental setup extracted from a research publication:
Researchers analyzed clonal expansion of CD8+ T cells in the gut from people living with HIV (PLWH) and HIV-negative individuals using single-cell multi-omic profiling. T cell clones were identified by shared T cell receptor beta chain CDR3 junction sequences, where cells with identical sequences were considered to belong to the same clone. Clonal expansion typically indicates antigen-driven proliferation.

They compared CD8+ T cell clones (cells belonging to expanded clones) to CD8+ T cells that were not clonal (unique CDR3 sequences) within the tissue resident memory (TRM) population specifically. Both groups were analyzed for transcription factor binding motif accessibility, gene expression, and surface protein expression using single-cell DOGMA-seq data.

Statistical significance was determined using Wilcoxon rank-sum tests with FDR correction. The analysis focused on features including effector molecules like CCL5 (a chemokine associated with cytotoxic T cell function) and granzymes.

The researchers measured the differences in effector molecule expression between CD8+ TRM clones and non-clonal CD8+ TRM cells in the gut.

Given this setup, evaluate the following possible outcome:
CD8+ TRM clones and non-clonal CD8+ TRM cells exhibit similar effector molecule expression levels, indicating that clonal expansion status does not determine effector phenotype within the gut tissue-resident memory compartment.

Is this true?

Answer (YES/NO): NO